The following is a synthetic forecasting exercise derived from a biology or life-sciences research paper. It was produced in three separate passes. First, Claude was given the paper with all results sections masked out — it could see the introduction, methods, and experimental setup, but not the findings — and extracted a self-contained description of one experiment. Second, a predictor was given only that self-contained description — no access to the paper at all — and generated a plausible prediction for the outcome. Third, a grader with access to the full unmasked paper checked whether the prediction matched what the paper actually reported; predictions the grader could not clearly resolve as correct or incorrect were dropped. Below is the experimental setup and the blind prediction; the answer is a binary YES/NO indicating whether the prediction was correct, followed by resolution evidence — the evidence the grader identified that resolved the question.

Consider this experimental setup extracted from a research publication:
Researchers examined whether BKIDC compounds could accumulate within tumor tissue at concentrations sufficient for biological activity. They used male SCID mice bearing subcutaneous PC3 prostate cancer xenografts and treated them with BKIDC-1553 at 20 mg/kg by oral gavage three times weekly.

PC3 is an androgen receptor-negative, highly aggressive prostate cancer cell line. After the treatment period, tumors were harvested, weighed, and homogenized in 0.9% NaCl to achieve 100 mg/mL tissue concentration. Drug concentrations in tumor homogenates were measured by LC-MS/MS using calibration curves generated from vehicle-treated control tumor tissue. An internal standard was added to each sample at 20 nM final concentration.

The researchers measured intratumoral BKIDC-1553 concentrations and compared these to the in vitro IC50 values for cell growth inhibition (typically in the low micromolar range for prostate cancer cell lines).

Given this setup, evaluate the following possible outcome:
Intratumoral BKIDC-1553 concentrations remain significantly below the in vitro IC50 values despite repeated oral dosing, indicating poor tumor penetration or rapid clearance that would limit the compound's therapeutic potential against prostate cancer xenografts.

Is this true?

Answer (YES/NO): NO